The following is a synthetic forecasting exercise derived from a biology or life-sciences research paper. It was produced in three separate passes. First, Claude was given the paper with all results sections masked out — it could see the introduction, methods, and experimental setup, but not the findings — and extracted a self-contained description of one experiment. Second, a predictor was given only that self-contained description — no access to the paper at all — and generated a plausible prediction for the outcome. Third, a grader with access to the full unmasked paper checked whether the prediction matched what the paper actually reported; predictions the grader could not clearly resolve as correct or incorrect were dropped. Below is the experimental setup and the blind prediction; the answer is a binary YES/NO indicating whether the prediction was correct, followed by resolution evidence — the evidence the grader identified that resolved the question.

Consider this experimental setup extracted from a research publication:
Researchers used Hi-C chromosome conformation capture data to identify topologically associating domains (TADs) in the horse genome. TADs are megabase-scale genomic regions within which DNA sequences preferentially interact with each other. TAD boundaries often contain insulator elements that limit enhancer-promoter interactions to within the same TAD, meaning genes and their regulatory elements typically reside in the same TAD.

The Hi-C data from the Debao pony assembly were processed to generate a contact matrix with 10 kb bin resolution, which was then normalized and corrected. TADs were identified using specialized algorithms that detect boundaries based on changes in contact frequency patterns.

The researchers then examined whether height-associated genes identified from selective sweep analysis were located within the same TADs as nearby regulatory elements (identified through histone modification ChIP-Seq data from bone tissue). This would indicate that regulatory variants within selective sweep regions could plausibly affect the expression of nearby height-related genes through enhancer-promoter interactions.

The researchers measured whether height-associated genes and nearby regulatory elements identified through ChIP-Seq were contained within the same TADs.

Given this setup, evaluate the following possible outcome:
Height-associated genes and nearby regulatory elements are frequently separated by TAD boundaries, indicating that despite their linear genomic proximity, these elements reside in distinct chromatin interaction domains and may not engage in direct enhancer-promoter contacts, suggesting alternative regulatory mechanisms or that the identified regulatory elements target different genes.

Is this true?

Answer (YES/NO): NO